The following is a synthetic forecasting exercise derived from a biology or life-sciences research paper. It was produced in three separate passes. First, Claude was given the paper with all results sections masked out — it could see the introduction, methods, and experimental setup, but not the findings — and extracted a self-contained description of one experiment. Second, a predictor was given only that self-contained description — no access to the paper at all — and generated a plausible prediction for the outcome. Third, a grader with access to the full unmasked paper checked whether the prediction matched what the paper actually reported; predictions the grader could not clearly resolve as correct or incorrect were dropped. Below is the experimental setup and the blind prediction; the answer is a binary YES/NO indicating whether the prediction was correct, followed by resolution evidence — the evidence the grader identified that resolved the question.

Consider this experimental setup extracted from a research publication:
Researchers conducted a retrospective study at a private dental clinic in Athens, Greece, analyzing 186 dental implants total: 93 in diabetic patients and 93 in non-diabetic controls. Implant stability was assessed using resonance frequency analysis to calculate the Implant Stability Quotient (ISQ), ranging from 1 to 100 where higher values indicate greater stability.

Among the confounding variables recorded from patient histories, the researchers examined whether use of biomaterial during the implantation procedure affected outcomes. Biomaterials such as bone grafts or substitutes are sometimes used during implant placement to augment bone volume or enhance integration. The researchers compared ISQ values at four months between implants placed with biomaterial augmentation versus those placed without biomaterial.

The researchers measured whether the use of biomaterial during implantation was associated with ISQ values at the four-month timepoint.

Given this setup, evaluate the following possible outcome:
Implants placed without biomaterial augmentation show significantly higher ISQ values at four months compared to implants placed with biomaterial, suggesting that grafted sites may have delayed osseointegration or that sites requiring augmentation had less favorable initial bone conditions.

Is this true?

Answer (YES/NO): YES